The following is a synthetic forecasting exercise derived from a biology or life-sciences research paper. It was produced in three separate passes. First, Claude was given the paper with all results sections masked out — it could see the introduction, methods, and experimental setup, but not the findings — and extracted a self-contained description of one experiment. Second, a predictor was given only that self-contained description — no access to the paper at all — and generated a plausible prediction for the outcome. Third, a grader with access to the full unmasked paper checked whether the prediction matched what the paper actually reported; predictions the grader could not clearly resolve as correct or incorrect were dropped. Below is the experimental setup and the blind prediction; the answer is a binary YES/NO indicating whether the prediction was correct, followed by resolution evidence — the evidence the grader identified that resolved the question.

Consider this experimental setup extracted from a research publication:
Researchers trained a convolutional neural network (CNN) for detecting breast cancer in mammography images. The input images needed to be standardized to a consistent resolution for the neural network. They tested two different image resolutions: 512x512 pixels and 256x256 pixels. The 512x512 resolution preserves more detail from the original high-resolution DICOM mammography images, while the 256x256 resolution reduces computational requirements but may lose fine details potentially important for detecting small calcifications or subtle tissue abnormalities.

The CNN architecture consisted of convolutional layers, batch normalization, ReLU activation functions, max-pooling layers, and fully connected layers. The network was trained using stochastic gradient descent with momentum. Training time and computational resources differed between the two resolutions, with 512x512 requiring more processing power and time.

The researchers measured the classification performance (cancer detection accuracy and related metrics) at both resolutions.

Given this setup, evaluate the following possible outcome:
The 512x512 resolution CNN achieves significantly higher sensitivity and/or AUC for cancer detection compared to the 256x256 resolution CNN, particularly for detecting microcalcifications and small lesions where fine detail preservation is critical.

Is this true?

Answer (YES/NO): NO